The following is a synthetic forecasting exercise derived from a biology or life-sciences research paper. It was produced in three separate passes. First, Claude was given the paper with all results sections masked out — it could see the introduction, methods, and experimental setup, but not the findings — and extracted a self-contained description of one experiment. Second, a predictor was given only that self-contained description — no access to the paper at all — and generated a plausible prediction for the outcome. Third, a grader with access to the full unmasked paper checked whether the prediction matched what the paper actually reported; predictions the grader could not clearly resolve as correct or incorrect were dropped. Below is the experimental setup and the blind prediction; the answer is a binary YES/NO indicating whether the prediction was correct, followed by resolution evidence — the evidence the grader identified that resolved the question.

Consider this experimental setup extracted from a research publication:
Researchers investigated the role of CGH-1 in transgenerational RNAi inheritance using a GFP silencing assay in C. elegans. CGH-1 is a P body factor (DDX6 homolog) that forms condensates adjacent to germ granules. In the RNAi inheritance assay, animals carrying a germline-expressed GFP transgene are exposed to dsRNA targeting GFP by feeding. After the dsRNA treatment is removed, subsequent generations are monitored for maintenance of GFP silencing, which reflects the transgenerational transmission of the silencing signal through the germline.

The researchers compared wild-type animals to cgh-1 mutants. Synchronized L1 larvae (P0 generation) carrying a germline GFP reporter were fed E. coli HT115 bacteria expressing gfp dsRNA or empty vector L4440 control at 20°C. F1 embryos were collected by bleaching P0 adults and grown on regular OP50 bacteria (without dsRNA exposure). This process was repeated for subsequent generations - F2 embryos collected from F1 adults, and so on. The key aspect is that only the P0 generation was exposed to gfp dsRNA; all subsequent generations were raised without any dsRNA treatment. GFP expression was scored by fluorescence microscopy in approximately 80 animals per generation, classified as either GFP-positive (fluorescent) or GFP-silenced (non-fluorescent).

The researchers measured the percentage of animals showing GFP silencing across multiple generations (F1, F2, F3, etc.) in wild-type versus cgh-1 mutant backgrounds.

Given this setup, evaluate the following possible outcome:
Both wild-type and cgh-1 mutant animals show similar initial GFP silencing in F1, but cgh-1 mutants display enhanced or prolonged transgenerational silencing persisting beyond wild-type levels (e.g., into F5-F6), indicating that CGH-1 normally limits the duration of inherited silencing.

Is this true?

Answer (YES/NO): NO